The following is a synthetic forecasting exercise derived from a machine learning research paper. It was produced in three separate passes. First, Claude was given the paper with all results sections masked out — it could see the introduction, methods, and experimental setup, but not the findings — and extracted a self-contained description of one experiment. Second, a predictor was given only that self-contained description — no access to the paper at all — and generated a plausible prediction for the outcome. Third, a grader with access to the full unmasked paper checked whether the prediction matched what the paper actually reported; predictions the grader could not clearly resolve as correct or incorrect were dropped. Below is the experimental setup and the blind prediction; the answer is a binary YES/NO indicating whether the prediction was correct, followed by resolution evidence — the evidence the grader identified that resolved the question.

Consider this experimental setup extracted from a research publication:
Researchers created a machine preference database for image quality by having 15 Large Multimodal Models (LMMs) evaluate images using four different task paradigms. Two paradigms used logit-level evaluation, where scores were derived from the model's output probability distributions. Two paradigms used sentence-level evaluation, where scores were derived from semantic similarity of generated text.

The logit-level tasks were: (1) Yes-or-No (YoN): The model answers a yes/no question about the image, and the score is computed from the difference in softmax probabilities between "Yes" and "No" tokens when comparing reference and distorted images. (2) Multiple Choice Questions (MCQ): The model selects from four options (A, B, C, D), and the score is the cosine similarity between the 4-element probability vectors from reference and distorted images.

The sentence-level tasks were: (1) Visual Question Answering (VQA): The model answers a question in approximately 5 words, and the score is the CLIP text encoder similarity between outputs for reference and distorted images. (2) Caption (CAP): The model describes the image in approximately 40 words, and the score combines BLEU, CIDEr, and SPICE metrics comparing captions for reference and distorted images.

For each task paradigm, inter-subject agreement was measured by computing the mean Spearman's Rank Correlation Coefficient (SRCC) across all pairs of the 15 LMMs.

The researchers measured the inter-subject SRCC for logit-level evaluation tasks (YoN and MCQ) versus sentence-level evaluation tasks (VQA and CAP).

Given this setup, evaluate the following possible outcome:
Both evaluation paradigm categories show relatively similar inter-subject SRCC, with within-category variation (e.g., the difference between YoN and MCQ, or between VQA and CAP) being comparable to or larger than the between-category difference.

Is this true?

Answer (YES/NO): NO